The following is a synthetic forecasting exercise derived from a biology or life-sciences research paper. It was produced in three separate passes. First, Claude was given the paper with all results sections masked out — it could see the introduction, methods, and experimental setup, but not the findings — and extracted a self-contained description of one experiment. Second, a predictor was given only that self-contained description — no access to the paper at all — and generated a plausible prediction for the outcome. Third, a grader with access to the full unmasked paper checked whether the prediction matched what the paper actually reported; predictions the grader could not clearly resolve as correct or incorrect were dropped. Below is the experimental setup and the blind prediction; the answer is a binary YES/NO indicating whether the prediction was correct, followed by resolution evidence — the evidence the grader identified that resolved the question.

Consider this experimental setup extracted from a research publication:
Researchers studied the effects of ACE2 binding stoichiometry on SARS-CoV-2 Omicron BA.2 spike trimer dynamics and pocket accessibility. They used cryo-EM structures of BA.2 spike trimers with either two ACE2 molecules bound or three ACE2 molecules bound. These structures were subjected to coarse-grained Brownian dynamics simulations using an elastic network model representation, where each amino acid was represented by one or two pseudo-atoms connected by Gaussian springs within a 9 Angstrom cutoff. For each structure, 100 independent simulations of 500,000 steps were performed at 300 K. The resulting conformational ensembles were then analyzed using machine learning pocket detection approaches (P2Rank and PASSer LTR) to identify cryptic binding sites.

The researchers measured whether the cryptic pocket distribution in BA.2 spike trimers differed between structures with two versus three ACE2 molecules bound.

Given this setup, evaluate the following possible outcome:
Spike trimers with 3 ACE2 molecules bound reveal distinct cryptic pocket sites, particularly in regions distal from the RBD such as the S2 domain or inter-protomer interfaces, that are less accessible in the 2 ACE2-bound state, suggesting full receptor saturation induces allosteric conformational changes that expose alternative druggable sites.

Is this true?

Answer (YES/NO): NO